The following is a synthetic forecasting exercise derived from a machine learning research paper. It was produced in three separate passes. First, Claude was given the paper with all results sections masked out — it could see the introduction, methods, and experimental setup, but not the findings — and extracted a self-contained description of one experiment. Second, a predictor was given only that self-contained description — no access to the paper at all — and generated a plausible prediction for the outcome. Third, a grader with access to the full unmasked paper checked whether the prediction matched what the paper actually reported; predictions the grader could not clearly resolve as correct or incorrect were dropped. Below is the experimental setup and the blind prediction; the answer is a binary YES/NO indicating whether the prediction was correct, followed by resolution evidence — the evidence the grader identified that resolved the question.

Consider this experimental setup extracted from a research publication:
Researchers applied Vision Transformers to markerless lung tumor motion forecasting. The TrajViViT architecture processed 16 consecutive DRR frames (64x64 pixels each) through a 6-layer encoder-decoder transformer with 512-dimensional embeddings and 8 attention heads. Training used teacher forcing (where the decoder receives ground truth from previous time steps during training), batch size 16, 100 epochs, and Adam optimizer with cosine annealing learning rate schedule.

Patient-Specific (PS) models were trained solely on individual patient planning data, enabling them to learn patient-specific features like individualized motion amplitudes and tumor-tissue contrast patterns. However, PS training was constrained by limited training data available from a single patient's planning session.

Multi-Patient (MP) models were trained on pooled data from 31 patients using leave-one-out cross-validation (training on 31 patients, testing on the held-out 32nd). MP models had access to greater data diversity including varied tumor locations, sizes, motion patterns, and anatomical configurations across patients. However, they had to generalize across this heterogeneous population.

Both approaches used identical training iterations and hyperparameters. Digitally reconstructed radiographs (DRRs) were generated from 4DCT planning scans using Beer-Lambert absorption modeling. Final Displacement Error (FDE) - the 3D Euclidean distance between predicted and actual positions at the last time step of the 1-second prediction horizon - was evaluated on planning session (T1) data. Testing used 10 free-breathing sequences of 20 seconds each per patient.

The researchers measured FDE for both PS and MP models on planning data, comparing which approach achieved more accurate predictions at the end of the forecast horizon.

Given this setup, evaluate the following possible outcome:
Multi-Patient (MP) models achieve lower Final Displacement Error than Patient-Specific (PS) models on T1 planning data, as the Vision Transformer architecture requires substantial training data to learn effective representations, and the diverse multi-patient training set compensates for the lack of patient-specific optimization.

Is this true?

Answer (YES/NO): NO